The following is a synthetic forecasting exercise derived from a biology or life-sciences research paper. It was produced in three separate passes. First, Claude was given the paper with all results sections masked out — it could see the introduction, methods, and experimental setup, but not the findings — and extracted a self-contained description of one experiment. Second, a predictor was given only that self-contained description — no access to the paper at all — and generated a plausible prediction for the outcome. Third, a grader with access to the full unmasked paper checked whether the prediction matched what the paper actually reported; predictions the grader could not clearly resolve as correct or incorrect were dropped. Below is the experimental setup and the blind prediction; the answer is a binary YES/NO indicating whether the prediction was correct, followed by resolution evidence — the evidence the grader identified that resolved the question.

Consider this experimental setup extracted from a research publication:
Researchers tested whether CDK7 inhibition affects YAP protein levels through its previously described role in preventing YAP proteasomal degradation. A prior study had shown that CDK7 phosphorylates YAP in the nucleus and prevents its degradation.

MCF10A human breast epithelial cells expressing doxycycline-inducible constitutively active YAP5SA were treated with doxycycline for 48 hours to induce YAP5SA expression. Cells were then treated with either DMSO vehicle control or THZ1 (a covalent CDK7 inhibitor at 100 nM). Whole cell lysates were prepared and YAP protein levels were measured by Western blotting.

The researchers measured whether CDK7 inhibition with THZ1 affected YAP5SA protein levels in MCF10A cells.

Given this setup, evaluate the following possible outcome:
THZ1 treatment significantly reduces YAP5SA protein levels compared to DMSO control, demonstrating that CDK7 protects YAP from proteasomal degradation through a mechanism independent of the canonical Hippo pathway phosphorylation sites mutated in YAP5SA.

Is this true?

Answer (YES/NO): NO